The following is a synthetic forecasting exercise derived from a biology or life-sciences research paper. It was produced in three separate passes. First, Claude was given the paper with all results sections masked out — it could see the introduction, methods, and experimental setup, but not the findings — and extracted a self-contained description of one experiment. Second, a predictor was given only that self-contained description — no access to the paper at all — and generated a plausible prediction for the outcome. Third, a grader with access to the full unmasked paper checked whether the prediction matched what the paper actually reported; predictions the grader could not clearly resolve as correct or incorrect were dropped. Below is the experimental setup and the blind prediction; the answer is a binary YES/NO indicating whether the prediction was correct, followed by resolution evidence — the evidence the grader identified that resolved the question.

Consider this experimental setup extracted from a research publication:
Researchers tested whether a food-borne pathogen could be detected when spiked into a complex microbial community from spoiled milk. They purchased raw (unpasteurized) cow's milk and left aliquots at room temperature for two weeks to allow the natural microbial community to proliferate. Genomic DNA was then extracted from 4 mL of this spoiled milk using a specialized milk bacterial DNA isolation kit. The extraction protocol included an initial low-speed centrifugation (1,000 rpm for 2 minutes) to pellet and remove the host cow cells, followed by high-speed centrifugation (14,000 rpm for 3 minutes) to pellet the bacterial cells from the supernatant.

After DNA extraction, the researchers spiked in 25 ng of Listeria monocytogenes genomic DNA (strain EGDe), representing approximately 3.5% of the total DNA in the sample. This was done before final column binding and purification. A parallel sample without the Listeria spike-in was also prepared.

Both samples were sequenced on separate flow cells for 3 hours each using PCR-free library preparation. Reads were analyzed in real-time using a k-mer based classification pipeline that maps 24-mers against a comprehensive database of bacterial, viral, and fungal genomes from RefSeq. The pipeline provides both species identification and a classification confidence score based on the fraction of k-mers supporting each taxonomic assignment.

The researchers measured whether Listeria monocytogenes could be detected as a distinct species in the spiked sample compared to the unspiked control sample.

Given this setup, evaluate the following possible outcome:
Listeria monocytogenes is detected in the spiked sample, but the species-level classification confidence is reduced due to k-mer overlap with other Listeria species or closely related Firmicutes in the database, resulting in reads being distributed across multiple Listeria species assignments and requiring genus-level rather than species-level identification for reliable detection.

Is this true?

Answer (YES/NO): NO